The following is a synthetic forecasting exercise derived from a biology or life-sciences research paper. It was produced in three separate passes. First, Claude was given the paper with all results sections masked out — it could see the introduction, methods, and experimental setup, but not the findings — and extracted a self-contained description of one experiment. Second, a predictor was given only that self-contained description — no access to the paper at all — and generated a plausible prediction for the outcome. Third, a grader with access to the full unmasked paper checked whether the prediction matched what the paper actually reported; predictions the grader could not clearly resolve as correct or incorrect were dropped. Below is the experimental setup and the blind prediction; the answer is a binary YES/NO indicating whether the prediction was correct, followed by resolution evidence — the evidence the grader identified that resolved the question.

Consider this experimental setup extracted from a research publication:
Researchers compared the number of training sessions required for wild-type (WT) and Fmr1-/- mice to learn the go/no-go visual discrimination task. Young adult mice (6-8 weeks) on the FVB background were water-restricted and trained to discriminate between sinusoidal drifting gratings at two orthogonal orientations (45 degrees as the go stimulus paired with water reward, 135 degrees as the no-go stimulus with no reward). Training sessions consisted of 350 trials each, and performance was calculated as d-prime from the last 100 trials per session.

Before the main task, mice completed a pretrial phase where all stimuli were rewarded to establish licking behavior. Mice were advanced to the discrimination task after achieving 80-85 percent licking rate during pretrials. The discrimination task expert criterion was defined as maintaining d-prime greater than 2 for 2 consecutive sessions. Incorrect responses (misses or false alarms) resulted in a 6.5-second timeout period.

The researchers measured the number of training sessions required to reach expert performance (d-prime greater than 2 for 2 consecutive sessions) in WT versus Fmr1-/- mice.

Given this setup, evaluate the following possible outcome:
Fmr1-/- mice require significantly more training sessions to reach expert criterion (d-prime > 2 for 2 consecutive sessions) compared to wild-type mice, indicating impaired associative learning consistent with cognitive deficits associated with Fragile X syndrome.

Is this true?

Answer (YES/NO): YES